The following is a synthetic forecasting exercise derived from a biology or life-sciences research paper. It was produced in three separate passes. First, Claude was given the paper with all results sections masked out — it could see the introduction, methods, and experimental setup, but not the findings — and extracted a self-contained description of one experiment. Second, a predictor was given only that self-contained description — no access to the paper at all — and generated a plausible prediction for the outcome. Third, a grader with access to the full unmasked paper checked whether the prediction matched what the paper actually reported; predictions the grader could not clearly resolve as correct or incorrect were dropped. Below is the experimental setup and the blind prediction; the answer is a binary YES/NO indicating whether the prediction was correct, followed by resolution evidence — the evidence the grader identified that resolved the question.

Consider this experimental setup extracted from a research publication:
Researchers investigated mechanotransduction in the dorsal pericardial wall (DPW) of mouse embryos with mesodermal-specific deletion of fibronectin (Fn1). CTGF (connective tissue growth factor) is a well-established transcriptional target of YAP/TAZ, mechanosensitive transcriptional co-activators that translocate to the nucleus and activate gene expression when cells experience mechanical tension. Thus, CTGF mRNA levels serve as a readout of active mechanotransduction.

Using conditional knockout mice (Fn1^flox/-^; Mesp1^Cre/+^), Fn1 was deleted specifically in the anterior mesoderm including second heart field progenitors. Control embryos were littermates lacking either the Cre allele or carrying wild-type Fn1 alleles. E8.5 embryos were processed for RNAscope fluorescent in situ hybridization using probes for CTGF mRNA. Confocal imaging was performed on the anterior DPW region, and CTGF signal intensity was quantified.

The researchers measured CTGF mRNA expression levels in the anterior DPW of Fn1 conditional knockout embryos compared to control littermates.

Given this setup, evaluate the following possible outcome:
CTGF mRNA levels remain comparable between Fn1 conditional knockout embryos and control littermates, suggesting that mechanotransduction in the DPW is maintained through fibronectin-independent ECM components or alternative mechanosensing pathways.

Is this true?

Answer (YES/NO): NO